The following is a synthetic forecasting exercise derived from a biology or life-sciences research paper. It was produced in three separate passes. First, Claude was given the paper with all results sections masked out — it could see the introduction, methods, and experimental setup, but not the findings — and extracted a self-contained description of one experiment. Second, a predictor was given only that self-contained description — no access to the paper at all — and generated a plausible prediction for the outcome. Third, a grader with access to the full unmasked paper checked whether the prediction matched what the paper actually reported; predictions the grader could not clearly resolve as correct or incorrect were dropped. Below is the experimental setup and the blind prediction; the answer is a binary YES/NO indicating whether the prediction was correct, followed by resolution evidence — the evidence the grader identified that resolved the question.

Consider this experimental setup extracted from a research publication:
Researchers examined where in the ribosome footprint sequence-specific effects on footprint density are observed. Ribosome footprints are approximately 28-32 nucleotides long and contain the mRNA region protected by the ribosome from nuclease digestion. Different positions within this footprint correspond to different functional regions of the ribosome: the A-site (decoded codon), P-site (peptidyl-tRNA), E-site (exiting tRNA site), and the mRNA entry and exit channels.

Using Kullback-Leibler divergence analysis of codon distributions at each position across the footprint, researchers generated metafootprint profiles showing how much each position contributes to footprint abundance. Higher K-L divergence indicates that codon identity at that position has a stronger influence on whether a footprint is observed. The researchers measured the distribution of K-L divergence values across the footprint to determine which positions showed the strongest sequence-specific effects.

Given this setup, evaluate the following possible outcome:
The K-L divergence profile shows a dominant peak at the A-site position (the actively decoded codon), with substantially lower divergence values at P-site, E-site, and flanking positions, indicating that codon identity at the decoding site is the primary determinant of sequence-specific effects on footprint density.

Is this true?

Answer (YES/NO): NO